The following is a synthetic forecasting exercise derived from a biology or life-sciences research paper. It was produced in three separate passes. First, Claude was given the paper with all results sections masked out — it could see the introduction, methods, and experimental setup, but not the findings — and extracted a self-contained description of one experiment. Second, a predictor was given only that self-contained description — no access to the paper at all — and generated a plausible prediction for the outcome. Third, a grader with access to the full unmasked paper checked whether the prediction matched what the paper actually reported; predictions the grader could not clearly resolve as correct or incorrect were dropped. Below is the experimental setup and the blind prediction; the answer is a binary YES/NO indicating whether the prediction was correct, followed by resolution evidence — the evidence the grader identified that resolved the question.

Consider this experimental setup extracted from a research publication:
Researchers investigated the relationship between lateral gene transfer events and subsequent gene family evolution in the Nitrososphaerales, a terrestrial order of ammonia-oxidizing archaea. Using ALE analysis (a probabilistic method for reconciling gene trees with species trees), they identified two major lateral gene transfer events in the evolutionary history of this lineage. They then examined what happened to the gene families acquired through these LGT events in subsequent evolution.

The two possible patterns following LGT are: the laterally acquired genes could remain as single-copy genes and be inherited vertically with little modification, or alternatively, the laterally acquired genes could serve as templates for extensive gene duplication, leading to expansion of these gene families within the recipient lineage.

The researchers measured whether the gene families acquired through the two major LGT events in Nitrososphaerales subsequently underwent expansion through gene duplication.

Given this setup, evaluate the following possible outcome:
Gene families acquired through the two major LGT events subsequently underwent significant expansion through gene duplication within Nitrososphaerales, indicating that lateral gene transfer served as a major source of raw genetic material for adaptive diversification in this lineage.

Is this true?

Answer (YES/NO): YES